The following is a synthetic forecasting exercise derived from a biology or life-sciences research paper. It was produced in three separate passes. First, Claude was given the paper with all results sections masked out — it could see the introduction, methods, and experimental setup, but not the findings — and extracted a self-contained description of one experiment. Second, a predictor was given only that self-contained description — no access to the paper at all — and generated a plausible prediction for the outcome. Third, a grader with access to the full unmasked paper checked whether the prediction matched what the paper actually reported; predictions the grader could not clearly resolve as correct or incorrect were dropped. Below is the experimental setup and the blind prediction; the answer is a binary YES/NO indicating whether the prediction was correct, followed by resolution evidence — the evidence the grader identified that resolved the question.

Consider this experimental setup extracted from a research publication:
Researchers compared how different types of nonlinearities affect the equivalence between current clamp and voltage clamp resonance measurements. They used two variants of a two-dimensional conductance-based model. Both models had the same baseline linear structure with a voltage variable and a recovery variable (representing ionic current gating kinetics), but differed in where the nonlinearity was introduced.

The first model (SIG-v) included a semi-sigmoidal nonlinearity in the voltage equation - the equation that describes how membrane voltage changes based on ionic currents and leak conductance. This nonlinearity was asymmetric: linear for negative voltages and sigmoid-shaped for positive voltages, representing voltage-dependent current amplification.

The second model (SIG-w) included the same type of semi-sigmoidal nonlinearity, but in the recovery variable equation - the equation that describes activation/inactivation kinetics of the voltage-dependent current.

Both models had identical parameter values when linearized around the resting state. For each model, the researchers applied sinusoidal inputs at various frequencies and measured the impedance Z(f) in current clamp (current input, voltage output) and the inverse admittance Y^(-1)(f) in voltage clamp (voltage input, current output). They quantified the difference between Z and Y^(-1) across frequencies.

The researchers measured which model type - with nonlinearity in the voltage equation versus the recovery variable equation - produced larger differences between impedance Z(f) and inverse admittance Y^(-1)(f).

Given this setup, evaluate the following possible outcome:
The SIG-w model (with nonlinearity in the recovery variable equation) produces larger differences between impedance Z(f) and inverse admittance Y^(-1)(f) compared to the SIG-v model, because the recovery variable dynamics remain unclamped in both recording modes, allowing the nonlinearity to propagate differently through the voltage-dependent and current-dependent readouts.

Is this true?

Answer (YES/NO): NO